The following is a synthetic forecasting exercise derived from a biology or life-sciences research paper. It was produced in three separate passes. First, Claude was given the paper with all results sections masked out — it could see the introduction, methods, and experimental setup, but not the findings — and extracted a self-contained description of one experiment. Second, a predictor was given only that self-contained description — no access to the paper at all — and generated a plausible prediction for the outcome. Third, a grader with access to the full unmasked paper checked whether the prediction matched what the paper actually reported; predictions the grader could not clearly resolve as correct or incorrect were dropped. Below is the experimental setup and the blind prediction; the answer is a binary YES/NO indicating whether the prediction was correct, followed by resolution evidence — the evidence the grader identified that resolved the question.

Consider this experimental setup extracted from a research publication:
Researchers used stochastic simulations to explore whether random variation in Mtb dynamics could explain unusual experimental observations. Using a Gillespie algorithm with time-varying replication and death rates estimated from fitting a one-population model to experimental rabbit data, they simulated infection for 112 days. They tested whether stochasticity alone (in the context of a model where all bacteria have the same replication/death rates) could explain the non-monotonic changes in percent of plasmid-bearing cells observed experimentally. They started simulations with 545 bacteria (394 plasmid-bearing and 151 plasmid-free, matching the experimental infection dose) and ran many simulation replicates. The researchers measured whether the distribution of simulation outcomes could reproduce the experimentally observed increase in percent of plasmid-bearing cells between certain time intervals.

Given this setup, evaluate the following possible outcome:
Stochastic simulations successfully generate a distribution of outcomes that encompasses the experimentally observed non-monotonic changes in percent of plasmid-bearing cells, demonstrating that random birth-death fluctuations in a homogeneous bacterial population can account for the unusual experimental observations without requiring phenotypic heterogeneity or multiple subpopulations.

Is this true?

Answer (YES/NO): NO